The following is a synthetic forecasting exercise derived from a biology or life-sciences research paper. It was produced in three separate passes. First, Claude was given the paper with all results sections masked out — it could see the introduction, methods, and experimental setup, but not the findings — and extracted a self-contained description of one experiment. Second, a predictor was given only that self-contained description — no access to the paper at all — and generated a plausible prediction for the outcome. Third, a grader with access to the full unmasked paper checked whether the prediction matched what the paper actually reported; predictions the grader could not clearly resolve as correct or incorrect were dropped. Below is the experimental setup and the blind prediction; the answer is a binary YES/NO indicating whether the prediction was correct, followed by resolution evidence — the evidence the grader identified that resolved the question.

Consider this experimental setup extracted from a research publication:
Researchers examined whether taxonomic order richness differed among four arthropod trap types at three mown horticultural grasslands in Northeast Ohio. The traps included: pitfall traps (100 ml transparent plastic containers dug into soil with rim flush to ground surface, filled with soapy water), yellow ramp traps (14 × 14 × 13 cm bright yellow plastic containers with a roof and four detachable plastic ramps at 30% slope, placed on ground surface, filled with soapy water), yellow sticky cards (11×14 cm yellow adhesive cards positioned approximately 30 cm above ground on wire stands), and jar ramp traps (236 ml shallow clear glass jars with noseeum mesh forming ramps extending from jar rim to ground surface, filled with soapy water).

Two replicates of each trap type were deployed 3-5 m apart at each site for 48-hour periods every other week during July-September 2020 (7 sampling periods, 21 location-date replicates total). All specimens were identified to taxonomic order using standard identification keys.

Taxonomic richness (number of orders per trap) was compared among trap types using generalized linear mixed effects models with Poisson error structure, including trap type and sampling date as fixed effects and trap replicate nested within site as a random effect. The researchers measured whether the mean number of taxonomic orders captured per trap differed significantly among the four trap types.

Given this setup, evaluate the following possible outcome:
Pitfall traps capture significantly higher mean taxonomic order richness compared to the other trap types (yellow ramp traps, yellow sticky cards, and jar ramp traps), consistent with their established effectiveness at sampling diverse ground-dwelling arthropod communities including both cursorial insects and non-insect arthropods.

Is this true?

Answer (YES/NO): NO